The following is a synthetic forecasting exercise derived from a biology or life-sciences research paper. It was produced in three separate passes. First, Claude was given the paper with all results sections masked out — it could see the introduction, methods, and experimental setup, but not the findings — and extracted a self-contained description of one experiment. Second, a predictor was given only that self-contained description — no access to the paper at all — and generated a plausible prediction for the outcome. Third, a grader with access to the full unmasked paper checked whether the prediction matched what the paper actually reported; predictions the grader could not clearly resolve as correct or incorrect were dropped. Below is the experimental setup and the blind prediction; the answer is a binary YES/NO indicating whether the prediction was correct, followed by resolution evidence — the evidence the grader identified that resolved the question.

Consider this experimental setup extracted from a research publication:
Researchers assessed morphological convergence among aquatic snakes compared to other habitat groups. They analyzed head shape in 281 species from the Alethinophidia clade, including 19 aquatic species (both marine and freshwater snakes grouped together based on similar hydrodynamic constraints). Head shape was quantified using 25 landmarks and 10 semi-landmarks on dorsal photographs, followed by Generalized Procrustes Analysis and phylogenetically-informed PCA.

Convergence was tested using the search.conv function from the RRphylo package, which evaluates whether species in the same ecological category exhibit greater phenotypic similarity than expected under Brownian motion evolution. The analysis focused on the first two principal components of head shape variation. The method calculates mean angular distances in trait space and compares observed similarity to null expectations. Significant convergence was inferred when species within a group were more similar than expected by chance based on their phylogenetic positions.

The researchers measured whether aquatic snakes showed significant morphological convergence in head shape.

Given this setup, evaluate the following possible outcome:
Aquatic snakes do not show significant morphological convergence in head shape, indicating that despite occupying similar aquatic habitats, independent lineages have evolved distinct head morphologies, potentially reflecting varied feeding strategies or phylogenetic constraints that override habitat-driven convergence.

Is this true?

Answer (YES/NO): NO